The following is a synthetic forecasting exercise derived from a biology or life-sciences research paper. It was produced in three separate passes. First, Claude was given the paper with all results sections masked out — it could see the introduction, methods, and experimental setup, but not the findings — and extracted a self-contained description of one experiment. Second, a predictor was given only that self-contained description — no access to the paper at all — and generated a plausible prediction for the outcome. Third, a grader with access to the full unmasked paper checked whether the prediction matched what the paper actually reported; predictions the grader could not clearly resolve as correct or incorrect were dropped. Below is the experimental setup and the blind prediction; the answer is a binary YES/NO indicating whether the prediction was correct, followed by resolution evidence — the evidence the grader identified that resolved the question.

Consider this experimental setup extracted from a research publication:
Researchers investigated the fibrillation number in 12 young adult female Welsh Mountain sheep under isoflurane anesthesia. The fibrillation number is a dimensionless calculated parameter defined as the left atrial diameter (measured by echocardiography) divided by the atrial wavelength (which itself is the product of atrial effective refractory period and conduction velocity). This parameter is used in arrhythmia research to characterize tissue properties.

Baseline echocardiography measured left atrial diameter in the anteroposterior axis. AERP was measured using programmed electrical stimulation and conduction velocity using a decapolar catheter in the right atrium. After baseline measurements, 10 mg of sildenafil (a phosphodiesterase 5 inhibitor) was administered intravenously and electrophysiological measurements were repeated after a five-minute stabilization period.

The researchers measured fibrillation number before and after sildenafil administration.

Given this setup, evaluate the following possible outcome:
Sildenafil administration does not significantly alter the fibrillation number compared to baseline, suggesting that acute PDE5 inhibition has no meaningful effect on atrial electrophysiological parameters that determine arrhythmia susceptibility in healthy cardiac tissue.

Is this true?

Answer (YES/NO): NO